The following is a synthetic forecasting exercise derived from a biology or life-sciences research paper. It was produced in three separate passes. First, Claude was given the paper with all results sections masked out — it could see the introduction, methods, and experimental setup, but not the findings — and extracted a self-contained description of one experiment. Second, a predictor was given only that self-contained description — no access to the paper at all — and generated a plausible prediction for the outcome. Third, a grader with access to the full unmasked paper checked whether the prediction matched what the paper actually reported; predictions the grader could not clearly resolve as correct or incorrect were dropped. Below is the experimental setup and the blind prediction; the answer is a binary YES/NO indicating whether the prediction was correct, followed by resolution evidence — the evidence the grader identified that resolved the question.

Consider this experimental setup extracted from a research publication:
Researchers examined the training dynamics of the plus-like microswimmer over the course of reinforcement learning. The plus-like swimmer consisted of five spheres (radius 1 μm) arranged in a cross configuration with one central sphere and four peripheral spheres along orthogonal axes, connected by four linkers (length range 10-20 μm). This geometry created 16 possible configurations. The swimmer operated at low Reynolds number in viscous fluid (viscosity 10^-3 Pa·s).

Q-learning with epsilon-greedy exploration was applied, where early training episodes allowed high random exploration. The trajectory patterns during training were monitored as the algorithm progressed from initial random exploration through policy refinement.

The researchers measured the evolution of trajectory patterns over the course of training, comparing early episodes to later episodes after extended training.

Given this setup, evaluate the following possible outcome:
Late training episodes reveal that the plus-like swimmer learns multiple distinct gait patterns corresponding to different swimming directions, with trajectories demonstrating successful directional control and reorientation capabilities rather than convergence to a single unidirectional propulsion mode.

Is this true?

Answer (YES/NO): YES